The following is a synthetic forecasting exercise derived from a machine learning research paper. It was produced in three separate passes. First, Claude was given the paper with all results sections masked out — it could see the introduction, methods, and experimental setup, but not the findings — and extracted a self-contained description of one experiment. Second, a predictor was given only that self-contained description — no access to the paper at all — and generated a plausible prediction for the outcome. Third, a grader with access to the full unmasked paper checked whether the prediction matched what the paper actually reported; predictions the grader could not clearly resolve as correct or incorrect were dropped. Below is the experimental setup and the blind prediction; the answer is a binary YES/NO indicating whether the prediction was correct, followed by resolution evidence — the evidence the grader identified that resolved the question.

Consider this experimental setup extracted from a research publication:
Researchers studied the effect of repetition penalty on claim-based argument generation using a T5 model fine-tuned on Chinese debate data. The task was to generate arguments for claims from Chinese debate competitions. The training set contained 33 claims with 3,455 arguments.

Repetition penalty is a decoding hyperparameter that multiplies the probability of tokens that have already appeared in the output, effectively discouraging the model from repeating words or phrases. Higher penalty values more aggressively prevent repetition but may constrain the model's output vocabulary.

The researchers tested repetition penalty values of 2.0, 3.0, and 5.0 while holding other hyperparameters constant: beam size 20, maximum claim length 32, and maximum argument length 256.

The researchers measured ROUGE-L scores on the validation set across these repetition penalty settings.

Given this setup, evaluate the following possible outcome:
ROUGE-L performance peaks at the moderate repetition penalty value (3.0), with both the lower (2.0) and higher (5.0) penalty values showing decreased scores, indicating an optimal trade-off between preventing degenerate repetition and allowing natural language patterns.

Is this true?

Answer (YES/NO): NO